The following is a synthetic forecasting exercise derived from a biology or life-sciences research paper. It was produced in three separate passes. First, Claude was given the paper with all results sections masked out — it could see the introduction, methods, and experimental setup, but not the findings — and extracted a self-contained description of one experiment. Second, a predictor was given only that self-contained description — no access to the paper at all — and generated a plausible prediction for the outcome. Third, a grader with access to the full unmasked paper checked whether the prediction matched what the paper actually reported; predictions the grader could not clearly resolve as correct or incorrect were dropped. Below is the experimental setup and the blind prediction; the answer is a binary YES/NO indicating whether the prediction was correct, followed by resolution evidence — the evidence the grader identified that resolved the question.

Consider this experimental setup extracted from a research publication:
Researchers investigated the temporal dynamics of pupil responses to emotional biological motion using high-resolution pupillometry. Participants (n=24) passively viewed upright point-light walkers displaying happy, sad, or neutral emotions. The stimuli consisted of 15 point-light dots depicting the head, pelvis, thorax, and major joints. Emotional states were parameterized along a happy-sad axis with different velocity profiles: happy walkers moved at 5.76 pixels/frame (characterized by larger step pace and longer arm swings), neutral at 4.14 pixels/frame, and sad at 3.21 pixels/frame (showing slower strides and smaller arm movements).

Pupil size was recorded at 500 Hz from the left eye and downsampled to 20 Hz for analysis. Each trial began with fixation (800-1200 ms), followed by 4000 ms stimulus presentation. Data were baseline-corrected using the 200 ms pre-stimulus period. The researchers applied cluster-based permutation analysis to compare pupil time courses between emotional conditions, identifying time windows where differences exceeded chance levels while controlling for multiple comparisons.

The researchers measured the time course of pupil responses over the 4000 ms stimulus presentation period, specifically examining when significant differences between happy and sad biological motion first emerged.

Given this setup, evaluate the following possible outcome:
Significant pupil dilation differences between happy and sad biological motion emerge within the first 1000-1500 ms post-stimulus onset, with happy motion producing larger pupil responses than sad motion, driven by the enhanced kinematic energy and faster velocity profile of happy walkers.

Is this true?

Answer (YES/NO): YES